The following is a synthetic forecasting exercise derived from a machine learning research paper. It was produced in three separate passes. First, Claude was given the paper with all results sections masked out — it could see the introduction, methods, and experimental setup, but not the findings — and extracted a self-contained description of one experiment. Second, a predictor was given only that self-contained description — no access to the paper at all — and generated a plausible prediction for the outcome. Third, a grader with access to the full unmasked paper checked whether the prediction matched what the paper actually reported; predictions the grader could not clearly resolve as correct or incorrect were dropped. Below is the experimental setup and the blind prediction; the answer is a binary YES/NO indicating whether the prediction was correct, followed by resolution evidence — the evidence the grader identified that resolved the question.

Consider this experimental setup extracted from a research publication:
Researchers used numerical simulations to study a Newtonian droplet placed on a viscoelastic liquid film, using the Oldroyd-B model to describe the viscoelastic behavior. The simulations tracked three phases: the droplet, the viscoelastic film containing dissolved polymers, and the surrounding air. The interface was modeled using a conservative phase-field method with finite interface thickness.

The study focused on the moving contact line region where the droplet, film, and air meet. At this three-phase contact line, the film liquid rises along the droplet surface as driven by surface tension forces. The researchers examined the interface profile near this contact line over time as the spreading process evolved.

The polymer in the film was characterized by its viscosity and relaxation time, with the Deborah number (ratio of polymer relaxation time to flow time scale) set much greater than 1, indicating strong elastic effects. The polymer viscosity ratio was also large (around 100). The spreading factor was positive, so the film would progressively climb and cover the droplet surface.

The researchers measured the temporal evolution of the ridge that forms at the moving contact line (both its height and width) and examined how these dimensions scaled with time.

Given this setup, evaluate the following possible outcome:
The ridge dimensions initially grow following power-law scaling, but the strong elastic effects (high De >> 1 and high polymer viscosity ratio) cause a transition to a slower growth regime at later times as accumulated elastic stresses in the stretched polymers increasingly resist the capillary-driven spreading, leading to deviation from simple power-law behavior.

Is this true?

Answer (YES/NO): NO